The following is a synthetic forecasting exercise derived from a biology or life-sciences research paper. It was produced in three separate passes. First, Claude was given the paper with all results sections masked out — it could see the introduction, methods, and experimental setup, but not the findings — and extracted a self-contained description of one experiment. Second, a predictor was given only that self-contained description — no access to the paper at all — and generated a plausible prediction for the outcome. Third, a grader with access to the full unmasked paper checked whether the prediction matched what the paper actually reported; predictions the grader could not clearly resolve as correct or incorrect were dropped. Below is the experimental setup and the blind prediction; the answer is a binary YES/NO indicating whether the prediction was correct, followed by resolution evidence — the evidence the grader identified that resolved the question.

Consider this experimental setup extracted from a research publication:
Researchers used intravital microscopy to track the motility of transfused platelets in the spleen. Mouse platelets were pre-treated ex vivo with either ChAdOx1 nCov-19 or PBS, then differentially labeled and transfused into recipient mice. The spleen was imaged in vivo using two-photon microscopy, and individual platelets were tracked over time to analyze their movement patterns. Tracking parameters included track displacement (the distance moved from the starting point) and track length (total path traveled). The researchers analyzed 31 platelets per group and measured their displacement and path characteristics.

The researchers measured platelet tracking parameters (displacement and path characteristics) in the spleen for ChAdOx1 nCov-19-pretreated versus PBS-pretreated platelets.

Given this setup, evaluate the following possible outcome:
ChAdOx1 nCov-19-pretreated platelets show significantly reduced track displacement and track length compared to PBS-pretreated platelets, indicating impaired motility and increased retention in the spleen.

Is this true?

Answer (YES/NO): YES